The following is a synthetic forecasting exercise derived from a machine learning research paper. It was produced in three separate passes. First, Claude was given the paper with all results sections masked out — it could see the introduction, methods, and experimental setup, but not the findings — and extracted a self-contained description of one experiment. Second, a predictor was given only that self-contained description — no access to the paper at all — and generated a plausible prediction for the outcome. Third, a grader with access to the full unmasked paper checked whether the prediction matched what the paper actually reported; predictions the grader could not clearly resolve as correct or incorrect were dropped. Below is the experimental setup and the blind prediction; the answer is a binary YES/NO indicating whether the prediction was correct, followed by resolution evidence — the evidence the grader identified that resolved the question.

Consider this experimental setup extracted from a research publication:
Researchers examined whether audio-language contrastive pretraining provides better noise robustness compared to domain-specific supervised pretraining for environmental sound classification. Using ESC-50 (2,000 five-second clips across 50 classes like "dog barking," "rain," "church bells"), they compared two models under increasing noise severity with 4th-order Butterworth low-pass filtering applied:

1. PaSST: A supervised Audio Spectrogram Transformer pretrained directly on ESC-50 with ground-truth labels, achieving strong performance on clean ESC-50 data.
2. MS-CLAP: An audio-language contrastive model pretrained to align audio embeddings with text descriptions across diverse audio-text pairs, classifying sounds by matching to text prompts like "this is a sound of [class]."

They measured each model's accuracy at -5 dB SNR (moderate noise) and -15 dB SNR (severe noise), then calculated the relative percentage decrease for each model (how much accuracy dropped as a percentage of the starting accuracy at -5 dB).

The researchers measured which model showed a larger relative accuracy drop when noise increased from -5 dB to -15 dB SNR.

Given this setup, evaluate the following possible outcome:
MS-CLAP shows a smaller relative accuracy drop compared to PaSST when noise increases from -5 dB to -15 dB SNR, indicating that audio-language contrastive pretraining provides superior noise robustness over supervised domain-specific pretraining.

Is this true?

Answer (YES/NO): YES